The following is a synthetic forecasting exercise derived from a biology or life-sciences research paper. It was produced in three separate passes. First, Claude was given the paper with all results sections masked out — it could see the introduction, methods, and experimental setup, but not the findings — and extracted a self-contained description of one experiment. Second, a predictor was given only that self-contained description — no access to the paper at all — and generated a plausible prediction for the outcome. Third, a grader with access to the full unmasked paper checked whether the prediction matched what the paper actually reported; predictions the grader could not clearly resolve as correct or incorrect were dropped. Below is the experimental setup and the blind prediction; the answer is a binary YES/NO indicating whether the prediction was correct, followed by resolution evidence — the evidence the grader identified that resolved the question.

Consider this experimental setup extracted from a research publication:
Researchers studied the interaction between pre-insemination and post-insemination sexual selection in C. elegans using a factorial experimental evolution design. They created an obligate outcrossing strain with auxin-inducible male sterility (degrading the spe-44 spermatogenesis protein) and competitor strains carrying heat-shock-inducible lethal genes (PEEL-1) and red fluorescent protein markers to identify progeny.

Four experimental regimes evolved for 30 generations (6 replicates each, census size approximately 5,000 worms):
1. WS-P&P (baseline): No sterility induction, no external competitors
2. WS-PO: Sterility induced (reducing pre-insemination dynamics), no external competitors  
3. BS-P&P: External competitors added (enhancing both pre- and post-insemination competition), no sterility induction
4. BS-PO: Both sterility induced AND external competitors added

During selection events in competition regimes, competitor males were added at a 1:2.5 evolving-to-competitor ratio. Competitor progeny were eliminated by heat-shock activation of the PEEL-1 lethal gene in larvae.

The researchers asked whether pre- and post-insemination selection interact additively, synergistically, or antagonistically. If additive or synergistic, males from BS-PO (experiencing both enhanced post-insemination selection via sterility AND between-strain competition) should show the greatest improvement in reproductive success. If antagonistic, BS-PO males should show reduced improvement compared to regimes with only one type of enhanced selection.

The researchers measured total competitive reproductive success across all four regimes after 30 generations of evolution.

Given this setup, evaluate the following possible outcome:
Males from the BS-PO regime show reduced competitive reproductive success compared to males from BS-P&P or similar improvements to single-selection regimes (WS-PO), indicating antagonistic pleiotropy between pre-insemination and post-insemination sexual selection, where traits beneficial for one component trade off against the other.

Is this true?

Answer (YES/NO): NO